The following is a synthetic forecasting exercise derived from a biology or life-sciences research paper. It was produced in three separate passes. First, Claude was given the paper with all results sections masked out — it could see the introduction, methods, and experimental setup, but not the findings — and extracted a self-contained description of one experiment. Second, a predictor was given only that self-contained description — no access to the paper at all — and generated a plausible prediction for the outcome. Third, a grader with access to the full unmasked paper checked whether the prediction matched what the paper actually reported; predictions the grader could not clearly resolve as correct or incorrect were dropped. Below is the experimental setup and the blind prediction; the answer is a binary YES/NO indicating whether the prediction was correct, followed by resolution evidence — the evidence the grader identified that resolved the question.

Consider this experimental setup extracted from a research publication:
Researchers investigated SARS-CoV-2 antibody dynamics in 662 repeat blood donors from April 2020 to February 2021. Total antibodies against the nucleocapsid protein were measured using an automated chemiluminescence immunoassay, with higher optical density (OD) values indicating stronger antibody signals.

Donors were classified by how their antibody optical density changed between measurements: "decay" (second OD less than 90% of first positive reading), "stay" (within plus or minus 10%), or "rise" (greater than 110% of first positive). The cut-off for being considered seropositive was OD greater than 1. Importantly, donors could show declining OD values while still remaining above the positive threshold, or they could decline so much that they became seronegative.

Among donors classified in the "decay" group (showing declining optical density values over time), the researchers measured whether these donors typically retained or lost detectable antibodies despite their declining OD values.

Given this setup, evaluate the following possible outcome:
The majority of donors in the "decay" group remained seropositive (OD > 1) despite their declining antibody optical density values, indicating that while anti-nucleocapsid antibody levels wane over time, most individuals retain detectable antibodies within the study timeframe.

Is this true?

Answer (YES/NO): YES